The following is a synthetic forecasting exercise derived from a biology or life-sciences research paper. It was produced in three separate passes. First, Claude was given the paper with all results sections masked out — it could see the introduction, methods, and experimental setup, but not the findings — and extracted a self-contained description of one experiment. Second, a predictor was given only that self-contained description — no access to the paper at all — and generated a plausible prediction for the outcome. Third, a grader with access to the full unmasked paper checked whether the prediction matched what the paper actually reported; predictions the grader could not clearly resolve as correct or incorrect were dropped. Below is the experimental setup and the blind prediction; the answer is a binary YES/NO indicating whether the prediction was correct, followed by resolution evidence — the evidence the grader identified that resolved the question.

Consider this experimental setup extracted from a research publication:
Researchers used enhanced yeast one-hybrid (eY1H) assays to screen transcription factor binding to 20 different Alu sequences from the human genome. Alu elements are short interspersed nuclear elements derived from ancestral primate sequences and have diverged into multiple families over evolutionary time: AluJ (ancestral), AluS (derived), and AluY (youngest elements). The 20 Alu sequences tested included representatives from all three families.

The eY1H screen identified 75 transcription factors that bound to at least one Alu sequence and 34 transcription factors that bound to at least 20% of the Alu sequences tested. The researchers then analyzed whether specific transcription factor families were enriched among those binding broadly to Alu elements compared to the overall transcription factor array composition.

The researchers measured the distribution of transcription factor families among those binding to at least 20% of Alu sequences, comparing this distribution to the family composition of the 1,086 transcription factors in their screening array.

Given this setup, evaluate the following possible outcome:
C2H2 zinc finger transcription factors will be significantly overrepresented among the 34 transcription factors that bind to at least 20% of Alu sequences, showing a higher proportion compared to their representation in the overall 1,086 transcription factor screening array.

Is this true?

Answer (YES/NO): NO